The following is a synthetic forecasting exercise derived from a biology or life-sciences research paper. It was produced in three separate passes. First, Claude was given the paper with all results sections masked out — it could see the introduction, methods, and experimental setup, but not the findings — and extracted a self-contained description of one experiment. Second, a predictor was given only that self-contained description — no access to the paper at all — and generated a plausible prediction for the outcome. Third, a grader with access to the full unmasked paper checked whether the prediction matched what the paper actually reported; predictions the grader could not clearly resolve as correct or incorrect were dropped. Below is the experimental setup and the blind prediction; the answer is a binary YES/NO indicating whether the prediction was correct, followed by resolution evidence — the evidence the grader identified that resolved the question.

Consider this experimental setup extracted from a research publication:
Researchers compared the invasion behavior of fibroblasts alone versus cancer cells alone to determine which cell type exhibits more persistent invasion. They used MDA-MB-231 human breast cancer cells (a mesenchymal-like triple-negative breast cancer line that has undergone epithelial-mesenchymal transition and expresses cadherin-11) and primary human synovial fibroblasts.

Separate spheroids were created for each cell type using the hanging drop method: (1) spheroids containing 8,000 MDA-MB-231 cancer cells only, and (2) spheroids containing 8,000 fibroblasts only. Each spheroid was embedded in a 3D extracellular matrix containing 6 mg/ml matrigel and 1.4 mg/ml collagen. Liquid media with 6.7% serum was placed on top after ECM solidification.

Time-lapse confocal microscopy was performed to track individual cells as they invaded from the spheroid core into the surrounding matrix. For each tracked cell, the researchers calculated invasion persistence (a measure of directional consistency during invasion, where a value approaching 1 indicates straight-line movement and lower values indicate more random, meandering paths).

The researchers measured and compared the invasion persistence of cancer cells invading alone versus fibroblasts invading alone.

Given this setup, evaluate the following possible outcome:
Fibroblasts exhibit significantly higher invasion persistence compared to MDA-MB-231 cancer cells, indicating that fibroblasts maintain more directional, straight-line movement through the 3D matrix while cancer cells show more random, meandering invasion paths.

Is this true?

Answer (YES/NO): YES